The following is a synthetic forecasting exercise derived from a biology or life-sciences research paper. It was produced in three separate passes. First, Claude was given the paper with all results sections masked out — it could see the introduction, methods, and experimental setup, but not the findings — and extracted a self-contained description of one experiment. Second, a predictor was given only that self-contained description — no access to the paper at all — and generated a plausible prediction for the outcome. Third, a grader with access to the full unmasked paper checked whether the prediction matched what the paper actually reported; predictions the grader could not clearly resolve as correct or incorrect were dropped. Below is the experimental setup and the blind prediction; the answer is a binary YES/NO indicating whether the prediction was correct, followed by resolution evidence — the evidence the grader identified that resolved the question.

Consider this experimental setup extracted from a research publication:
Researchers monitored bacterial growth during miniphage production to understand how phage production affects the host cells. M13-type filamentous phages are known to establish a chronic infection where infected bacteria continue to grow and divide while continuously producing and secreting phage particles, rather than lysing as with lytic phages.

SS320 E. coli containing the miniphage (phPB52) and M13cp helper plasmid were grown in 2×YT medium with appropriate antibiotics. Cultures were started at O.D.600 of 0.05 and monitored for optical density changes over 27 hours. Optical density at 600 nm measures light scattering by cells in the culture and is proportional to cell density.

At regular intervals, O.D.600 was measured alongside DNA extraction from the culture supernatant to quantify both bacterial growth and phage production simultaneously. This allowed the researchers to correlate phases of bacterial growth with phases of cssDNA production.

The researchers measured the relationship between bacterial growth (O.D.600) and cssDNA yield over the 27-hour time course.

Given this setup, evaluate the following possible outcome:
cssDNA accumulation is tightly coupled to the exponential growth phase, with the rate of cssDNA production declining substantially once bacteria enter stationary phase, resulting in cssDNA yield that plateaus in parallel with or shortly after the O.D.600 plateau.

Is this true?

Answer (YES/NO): NO